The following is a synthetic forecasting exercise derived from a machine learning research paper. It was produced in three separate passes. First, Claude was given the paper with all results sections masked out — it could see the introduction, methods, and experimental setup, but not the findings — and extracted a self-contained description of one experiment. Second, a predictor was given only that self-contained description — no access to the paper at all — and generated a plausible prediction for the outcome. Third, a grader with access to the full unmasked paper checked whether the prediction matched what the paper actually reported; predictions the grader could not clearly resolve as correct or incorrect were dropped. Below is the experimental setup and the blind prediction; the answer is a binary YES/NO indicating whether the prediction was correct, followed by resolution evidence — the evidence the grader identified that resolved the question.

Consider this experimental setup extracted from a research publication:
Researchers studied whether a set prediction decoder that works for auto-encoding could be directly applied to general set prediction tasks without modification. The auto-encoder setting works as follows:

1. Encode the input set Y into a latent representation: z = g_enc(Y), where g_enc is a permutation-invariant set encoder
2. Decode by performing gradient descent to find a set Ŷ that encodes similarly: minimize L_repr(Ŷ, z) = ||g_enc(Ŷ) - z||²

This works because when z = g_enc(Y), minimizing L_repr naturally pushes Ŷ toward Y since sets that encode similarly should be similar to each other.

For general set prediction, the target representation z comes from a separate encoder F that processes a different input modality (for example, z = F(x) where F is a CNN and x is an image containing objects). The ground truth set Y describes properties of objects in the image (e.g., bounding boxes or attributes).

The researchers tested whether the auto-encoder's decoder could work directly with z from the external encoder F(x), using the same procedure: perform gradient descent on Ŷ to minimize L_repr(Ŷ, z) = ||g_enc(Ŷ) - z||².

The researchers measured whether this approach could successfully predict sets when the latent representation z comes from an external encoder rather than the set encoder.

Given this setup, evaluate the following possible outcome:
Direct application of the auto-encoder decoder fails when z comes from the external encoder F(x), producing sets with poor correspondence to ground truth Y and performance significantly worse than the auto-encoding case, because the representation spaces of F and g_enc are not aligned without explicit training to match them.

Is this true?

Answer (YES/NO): YES